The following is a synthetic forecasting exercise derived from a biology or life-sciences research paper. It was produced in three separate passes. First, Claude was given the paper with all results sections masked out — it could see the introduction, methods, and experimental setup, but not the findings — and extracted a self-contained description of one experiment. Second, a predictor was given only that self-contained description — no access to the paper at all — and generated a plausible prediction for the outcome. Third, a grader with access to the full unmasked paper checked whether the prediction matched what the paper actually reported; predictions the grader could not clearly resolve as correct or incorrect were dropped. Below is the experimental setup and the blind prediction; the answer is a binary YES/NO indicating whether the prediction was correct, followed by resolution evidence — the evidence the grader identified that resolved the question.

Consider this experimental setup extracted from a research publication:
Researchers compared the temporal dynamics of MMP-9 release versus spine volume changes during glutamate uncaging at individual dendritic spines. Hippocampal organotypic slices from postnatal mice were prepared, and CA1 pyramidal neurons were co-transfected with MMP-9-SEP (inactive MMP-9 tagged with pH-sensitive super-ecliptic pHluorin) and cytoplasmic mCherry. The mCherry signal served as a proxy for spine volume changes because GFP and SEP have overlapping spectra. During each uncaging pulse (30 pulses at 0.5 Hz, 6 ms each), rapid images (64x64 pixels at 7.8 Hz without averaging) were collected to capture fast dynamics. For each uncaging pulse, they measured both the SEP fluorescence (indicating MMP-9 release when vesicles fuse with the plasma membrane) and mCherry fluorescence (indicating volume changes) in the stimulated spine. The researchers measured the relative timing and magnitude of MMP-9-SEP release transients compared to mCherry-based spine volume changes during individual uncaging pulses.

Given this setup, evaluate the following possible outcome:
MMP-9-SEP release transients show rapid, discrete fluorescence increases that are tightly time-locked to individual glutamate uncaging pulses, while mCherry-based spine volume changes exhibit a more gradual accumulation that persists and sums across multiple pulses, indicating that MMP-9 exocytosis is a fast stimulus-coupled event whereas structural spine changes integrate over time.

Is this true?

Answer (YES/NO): YES